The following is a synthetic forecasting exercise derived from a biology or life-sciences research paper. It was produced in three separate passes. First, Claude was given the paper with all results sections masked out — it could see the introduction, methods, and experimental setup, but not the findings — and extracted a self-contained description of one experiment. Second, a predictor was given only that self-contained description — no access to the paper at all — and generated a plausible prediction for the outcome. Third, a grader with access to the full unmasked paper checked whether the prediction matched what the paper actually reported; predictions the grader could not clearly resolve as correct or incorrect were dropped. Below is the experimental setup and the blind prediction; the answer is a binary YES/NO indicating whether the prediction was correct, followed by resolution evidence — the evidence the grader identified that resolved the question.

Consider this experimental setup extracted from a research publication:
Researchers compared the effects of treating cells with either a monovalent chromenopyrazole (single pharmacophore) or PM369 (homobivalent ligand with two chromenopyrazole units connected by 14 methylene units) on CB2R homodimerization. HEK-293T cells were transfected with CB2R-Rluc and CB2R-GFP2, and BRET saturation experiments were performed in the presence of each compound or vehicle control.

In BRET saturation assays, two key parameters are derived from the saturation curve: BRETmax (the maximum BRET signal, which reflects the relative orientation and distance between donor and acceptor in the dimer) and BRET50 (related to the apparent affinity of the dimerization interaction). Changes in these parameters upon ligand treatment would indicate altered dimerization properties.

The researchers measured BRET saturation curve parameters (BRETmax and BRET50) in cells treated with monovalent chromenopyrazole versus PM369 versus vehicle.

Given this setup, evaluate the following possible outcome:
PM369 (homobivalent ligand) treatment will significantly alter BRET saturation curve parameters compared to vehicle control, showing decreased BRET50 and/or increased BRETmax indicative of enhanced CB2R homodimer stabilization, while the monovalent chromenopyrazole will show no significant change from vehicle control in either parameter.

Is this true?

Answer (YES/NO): YES